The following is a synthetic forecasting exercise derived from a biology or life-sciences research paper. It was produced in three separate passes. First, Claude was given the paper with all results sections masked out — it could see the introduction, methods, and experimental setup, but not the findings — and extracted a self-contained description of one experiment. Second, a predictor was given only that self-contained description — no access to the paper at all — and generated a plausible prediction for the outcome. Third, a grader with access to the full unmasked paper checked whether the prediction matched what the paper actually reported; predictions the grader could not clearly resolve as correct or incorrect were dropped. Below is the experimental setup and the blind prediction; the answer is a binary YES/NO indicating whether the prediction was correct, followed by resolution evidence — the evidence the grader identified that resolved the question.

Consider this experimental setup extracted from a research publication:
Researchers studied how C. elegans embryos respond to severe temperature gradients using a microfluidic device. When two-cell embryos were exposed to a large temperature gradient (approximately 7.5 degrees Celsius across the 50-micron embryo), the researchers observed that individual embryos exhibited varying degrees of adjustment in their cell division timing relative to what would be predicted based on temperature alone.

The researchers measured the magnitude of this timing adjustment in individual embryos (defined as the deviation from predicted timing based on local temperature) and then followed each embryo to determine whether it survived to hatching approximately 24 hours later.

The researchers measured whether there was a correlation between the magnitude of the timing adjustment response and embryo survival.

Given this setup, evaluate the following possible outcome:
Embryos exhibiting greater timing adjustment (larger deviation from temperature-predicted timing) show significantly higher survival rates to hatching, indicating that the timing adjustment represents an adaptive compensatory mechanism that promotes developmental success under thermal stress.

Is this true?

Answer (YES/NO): YES